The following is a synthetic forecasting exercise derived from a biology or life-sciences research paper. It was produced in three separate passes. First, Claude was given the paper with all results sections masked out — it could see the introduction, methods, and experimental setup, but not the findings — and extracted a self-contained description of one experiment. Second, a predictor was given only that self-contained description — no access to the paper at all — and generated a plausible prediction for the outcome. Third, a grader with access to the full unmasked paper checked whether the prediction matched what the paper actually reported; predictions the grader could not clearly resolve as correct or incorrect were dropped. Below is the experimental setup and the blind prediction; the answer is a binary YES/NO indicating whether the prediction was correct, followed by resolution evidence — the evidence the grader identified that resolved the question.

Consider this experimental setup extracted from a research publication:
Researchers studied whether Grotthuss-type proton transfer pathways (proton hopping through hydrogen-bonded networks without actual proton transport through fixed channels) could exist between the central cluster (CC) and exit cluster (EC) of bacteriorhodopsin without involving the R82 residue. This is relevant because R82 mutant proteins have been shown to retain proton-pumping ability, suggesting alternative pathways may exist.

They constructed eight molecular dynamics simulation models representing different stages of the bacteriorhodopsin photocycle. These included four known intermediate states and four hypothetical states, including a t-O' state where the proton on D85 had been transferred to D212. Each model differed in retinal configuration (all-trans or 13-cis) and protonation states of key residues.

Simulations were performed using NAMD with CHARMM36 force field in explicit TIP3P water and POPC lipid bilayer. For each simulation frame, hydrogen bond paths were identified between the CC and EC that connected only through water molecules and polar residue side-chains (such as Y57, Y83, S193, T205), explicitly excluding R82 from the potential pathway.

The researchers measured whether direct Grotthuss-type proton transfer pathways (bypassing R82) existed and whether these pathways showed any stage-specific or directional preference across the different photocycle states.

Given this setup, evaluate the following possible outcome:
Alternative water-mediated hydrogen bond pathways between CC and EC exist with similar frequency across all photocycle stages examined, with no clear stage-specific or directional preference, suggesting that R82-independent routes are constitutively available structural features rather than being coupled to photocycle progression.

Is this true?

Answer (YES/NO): NO